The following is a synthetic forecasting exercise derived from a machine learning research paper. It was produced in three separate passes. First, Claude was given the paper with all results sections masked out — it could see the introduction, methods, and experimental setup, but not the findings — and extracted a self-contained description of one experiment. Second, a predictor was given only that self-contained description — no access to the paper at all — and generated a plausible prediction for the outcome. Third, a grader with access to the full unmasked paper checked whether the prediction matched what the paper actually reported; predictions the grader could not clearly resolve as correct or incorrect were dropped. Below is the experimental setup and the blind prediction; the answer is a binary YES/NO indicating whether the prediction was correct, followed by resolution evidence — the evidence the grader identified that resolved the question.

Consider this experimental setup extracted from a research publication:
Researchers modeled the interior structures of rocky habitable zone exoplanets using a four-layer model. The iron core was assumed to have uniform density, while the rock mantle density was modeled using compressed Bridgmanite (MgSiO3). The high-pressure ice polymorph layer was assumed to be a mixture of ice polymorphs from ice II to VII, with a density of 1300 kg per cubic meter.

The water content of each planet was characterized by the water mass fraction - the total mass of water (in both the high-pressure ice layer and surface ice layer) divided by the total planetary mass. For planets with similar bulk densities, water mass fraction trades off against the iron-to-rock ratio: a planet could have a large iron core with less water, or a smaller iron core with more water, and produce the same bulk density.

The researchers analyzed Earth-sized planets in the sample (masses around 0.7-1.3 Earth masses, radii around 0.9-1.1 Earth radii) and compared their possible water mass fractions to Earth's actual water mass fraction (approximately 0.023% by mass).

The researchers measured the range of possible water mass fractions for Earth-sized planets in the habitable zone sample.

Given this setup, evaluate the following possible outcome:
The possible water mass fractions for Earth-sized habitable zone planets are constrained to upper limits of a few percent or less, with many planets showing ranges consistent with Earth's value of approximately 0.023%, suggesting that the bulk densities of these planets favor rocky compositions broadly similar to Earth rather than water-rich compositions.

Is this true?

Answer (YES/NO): NO